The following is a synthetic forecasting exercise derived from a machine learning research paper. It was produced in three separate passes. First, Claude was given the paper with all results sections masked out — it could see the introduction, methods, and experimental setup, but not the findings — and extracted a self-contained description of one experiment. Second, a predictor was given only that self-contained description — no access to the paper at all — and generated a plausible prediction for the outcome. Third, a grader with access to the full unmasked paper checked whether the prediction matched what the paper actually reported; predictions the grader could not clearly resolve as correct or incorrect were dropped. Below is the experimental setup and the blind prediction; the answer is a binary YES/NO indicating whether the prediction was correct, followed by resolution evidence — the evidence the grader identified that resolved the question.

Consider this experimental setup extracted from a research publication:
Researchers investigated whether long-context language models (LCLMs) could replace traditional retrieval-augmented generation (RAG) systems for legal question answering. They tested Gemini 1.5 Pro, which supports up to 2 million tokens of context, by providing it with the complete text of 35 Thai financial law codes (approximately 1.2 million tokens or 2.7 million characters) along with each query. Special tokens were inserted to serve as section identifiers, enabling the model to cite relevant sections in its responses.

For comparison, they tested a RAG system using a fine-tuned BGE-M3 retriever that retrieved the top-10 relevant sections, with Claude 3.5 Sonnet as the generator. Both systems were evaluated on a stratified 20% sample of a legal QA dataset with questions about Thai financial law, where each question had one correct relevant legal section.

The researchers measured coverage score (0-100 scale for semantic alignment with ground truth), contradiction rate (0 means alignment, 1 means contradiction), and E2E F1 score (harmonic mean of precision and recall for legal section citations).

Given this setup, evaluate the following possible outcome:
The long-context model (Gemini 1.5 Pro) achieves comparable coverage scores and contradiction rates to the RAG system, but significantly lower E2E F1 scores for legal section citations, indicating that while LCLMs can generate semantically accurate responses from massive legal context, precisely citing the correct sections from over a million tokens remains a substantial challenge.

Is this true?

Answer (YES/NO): NO